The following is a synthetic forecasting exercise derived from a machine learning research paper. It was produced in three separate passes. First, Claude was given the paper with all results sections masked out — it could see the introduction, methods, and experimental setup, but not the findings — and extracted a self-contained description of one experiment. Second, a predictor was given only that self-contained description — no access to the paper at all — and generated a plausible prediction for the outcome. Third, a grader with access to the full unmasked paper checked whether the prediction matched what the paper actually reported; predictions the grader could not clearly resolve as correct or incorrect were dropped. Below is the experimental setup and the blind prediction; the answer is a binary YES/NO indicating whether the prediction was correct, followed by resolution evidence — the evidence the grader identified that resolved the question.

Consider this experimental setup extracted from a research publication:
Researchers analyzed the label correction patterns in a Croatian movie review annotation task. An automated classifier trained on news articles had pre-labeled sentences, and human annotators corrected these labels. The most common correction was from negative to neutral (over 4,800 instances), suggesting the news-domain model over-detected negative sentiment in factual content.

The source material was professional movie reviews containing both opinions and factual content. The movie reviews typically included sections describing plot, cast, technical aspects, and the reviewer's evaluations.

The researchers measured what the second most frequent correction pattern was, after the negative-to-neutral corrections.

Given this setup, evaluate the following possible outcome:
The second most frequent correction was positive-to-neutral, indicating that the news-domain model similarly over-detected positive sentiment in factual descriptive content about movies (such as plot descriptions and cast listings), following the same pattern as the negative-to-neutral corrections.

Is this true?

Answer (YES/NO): YES